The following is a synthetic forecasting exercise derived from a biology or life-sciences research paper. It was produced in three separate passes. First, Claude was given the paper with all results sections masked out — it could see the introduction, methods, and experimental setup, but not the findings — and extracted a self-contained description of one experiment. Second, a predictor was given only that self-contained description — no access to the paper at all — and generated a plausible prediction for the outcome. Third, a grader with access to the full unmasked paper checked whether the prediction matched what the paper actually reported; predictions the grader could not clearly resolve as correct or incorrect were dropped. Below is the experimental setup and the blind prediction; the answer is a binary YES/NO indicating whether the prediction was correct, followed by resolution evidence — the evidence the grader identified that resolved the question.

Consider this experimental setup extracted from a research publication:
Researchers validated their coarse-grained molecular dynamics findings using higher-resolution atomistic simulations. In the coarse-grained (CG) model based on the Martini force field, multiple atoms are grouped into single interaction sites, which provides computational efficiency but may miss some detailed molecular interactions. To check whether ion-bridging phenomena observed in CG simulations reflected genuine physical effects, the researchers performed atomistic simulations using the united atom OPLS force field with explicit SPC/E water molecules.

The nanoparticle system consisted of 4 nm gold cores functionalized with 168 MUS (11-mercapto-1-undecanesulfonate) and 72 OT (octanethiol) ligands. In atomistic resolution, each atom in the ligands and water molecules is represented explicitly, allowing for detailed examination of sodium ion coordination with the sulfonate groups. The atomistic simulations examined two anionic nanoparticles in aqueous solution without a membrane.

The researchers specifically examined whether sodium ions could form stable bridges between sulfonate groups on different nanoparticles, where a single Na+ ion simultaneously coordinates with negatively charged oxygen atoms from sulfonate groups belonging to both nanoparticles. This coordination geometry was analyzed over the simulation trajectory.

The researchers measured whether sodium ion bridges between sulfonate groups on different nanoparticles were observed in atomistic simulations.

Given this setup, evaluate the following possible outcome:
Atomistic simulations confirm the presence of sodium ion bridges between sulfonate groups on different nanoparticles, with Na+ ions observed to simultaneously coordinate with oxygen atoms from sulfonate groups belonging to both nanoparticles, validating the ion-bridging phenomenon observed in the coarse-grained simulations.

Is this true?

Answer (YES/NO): YES